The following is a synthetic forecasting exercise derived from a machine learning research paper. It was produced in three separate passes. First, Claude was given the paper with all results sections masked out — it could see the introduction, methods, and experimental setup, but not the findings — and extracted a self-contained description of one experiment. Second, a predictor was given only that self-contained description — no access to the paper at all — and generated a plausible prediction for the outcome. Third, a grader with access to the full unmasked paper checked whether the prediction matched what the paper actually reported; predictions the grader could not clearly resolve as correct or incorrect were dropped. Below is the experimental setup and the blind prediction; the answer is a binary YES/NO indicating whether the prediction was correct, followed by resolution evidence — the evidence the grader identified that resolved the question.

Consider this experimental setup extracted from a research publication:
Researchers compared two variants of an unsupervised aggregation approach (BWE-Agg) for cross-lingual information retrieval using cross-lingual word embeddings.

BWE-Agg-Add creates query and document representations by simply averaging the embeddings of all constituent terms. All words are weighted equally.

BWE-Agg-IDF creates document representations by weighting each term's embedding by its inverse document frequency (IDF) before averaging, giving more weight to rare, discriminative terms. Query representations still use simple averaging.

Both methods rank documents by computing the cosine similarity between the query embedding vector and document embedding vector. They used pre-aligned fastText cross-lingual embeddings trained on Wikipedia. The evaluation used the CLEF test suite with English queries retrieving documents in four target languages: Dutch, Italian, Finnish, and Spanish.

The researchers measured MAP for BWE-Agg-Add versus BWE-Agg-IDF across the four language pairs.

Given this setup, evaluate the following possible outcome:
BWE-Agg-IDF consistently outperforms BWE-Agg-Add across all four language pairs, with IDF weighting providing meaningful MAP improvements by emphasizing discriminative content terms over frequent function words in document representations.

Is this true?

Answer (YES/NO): NO